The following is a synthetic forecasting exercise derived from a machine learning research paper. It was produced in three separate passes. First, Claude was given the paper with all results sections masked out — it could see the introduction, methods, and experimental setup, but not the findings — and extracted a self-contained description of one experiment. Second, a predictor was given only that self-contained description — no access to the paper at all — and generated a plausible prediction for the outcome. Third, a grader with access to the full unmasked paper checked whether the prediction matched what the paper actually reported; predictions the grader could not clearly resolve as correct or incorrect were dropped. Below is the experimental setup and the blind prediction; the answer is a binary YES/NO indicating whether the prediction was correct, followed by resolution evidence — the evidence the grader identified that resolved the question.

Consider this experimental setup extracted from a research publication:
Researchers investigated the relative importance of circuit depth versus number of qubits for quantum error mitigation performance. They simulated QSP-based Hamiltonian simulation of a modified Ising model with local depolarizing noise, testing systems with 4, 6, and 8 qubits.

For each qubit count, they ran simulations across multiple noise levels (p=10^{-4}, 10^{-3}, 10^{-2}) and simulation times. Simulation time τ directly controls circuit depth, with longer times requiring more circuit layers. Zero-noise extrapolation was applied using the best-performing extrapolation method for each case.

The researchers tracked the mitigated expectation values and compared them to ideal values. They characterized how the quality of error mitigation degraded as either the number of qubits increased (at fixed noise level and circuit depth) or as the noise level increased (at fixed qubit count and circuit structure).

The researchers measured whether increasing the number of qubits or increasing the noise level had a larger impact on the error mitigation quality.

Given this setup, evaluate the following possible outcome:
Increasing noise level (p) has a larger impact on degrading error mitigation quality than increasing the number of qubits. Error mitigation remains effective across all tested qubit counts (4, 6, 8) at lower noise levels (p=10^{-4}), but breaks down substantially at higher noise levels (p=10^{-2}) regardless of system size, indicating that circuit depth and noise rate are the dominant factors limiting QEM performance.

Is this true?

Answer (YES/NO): YES